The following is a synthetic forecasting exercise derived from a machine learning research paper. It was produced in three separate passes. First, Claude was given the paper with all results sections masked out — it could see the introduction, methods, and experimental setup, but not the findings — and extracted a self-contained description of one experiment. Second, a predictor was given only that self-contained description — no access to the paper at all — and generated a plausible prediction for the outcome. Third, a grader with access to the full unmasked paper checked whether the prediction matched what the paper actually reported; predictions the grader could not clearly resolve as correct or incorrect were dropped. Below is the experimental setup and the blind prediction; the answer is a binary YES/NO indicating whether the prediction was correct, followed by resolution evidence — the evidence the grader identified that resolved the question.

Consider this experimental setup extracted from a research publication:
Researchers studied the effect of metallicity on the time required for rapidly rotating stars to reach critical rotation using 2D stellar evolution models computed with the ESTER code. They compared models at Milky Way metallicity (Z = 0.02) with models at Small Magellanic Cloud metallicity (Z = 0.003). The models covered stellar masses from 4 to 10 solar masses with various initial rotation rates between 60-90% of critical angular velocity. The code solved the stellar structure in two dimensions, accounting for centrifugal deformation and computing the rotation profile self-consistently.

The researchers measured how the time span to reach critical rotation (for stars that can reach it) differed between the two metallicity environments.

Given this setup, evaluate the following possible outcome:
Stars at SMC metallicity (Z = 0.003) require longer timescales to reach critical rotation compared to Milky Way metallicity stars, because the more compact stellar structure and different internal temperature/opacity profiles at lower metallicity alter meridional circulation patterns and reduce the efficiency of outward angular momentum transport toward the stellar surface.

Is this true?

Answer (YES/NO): NO